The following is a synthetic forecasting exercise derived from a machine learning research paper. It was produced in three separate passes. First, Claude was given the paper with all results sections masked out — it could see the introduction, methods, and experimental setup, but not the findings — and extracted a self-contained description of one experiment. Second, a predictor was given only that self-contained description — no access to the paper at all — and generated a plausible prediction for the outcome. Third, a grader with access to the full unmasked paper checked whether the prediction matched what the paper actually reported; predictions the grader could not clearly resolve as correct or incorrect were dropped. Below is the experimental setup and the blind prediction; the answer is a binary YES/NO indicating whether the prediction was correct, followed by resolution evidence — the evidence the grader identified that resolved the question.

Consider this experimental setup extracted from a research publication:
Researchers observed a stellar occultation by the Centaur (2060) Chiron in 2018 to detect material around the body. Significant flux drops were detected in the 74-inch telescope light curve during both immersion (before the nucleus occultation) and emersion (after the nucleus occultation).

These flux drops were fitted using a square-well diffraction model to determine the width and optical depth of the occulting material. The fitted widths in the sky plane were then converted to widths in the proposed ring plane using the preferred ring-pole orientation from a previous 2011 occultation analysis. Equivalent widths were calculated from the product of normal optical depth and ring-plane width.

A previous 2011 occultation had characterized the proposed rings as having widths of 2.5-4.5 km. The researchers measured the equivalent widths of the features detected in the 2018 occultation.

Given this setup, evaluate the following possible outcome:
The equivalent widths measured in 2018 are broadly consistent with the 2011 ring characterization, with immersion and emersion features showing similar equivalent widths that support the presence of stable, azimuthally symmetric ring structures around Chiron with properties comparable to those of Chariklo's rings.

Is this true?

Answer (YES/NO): NO